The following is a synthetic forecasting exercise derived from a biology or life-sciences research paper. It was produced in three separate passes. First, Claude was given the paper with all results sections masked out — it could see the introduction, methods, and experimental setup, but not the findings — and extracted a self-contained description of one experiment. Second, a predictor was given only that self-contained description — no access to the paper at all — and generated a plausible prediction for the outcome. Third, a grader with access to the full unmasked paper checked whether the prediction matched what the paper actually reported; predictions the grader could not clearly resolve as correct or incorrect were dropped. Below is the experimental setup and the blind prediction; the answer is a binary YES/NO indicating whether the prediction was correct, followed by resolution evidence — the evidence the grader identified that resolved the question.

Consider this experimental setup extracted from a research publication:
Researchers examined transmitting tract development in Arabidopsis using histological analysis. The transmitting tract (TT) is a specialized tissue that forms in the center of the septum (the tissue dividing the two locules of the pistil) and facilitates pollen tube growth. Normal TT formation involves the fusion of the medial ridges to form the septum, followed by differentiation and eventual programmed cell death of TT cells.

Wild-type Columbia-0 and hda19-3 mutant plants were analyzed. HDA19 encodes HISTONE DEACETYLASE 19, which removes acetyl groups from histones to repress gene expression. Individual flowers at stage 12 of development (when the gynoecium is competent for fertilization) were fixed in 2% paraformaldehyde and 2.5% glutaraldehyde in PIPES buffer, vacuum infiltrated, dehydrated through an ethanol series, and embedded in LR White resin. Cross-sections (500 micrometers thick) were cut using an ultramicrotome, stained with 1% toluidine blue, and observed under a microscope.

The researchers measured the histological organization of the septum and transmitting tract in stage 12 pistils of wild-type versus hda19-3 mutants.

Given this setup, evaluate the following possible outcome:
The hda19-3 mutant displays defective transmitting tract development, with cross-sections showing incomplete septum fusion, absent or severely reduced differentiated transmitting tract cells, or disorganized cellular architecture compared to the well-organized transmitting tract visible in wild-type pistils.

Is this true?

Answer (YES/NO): YES